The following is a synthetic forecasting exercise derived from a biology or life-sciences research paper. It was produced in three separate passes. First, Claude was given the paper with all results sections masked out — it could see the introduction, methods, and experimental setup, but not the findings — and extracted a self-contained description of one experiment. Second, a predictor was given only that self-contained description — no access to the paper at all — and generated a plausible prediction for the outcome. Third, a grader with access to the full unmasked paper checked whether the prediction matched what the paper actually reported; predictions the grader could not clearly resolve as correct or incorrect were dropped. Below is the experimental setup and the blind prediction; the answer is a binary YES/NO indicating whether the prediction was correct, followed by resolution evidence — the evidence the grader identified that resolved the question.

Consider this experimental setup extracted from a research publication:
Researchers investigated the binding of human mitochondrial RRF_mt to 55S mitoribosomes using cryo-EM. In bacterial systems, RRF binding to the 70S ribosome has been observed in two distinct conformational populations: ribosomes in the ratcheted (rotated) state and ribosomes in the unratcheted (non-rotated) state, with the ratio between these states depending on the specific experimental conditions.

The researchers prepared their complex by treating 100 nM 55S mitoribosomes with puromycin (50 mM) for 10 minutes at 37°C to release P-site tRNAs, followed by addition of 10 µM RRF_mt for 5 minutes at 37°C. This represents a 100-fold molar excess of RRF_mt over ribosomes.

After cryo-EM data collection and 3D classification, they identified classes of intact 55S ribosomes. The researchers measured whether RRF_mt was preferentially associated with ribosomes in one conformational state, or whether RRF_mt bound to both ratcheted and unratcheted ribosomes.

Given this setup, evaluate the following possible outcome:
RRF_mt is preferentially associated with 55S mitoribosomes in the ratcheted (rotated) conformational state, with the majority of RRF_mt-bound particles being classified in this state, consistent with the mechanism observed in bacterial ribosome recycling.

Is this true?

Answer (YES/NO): YES